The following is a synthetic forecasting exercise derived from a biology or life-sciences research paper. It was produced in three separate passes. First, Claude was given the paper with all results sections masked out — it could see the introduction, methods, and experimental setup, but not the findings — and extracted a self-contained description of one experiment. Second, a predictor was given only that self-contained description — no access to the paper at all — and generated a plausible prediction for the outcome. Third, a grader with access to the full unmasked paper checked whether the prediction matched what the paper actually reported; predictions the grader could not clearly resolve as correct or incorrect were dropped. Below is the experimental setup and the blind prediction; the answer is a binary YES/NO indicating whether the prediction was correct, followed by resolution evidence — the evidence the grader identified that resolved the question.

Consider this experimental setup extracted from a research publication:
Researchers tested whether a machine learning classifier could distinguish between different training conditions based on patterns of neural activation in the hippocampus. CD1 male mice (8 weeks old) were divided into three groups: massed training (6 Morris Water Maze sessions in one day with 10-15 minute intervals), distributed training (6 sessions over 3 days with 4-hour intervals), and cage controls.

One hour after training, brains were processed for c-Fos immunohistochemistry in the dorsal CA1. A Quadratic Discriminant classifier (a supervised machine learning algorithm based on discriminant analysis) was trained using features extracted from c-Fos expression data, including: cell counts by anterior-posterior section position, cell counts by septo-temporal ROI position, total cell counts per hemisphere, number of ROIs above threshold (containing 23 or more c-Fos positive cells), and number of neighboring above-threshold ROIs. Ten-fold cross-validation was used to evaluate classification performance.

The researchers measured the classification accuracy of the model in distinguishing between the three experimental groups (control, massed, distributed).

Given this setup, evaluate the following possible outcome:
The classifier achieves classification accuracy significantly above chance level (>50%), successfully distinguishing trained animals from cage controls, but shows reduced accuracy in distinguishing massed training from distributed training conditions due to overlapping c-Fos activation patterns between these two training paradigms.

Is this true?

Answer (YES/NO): NO